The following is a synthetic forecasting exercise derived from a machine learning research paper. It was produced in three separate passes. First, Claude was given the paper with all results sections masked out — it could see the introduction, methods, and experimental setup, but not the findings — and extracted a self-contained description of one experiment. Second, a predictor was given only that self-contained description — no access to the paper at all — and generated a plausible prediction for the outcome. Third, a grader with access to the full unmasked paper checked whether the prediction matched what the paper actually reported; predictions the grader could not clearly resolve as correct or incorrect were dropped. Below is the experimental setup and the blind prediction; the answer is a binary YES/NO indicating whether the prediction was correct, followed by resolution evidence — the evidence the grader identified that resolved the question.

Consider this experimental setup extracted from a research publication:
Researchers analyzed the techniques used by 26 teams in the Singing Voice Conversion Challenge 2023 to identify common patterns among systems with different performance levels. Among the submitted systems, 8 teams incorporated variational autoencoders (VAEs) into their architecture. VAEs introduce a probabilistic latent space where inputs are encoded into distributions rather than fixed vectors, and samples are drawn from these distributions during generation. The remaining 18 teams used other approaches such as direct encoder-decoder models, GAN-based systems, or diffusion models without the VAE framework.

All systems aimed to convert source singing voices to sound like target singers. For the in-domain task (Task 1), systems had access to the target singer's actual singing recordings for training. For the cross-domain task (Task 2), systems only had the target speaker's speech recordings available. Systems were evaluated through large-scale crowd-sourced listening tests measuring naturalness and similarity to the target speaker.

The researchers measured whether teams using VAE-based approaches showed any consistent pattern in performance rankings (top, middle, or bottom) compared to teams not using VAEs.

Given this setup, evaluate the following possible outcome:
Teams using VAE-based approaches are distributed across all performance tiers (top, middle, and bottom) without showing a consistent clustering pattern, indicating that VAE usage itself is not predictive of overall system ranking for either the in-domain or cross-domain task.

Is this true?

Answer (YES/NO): NO